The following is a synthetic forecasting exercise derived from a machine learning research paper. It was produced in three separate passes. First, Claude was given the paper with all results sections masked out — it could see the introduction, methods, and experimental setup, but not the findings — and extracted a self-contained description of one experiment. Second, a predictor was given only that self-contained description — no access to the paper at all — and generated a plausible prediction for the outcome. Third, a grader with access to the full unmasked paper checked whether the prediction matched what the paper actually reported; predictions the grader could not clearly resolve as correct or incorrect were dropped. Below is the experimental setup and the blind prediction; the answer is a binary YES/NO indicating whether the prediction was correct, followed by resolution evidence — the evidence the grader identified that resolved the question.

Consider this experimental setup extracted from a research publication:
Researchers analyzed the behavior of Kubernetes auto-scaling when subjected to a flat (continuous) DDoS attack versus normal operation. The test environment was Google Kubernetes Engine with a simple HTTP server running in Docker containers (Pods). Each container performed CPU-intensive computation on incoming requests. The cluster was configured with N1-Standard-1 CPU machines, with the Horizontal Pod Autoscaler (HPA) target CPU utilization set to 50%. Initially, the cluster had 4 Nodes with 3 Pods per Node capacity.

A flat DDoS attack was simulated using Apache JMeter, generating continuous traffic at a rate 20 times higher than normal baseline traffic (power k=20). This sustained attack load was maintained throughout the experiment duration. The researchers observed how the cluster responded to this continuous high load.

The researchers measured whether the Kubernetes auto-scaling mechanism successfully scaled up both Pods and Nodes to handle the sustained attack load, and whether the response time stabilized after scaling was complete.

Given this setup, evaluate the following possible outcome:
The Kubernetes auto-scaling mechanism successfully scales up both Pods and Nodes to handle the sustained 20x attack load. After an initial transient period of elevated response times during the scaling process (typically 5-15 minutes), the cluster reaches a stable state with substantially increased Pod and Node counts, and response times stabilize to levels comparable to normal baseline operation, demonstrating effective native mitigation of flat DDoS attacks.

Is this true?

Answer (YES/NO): YES